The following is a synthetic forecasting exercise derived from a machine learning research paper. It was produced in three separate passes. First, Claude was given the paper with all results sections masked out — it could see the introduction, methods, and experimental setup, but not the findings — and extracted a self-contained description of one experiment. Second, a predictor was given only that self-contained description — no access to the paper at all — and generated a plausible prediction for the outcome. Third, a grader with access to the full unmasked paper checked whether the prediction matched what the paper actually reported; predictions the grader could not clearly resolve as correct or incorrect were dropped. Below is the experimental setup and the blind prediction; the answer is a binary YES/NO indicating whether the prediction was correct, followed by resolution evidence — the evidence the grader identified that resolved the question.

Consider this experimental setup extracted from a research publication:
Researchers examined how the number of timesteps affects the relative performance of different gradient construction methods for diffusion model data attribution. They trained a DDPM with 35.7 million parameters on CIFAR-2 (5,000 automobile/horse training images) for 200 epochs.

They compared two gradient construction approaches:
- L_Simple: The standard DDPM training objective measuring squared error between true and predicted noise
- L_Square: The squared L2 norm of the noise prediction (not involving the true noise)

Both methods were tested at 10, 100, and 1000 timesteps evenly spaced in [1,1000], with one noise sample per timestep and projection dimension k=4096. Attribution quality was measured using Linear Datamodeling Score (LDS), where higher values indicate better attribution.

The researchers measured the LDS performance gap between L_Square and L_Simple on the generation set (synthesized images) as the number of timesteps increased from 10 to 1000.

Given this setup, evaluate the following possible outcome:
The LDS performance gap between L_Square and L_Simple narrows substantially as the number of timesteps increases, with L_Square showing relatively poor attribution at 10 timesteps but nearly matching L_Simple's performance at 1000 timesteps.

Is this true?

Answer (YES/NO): NO